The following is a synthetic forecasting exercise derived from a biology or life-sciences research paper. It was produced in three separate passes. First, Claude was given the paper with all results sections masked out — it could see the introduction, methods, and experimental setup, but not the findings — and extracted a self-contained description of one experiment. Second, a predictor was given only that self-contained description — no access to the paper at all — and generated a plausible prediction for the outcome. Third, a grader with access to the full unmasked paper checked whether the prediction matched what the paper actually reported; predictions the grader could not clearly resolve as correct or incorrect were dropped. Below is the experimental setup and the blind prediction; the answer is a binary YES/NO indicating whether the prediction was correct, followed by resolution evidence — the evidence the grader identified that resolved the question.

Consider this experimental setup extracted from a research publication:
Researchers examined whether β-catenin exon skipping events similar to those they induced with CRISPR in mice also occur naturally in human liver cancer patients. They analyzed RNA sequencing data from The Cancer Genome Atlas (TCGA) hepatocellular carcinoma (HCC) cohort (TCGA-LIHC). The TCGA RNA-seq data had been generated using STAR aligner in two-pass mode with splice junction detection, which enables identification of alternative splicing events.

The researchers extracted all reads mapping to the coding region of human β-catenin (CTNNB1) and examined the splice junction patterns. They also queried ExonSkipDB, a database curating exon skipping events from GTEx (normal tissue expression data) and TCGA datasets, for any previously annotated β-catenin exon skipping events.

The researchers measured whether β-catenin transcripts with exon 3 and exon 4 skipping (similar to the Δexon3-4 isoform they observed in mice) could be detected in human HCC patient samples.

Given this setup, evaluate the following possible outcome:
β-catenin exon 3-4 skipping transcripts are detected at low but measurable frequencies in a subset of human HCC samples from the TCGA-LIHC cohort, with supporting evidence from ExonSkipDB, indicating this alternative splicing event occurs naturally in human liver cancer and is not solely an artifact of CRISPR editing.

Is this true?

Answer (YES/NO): YES